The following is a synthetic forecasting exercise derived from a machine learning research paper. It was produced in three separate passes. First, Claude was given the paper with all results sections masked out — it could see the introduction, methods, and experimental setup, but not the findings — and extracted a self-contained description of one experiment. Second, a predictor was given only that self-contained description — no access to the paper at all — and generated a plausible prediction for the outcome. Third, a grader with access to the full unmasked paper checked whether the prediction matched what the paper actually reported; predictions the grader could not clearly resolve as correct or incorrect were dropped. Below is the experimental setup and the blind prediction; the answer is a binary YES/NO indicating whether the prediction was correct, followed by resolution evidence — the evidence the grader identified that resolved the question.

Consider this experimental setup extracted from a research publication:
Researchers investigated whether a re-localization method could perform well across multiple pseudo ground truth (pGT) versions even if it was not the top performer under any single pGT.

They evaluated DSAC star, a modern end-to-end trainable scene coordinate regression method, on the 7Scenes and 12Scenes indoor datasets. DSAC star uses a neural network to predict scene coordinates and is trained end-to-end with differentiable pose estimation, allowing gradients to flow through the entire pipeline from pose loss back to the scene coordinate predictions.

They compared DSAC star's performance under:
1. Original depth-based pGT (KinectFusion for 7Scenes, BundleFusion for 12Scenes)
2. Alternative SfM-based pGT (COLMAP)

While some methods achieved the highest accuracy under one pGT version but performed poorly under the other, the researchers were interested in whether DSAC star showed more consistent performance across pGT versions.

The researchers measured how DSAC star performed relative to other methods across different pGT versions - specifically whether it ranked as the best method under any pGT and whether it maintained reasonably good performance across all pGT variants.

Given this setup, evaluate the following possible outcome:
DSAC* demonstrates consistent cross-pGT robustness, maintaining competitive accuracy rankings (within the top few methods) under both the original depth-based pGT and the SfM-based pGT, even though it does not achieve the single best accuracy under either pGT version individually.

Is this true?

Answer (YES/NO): YES